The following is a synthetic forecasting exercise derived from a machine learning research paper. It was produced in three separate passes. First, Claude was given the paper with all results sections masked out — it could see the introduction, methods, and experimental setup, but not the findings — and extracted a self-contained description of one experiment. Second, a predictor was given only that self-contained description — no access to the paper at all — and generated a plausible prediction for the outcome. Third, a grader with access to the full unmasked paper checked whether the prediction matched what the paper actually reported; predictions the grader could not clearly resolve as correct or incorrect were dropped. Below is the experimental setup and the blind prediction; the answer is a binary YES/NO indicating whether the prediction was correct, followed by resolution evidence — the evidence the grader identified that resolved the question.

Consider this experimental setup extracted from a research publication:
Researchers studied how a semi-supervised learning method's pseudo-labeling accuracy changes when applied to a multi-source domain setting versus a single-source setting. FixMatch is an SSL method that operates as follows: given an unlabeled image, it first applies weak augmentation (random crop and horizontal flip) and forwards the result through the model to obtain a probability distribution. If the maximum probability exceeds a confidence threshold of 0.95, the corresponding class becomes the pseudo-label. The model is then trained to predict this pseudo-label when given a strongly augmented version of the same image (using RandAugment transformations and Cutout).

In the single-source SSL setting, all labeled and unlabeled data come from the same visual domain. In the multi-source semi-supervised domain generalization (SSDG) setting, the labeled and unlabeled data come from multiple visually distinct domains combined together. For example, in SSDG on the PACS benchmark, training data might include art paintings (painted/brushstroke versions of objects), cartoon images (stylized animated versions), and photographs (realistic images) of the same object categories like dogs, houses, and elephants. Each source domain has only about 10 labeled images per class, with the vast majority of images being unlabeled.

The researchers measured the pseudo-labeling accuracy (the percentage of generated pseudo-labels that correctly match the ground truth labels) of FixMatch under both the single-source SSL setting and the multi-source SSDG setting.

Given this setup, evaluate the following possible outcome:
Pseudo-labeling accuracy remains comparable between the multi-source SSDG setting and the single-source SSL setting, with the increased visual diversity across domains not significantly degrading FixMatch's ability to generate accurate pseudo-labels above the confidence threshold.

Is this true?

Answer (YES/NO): NO